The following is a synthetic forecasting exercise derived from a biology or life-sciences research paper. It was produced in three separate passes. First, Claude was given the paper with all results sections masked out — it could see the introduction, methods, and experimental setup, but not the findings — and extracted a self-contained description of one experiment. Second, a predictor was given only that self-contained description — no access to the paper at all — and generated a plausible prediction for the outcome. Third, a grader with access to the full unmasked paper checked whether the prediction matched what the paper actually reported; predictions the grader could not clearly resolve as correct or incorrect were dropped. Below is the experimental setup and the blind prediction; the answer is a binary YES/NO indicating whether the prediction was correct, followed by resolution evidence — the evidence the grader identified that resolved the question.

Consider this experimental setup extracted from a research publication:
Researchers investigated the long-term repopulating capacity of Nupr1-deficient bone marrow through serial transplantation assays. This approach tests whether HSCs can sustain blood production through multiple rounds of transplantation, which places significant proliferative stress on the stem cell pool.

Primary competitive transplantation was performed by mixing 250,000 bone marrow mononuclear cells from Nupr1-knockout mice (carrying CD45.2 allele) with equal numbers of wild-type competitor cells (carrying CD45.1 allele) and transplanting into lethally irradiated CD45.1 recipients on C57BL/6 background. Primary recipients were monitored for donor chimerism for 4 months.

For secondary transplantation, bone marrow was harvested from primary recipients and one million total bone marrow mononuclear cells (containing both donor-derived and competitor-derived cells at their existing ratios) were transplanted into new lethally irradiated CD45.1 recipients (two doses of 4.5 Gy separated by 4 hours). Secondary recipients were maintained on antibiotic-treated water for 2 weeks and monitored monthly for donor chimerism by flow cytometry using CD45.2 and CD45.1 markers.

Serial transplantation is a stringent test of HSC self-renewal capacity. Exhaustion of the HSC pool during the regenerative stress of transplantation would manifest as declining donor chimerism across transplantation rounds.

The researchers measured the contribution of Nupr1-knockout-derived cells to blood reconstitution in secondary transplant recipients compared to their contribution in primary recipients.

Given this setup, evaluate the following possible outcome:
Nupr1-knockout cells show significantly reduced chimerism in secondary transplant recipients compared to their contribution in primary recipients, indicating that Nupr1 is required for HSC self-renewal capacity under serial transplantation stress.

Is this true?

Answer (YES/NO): NO